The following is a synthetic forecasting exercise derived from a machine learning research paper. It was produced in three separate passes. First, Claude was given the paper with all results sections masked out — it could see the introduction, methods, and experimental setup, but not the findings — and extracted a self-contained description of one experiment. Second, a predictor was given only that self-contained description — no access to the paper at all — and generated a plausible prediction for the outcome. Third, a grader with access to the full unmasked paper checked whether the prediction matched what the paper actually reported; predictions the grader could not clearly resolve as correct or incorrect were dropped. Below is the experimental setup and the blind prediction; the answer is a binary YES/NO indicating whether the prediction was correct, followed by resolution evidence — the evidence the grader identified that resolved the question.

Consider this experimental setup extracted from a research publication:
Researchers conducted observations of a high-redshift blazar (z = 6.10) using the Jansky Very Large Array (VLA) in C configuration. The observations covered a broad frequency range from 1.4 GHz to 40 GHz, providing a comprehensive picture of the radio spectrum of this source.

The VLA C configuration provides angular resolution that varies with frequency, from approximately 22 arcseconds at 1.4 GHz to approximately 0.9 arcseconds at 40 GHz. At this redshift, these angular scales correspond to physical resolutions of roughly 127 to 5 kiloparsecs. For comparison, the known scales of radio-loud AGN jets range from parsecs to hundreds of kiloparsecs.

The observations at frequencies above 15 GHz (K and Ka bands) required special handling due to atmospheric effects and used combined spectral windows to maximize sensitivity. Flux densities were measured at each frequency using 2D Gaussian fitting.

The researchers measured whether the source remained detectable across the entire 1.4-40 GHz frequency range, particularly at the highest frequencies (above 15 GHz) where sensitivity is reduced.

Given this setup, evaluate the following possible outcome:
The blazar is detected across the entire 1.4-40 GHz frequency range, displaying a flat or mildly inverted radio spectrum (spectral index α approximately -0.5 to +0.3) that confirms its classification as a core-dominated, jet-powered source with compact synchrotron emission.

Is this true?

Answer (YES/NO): NO